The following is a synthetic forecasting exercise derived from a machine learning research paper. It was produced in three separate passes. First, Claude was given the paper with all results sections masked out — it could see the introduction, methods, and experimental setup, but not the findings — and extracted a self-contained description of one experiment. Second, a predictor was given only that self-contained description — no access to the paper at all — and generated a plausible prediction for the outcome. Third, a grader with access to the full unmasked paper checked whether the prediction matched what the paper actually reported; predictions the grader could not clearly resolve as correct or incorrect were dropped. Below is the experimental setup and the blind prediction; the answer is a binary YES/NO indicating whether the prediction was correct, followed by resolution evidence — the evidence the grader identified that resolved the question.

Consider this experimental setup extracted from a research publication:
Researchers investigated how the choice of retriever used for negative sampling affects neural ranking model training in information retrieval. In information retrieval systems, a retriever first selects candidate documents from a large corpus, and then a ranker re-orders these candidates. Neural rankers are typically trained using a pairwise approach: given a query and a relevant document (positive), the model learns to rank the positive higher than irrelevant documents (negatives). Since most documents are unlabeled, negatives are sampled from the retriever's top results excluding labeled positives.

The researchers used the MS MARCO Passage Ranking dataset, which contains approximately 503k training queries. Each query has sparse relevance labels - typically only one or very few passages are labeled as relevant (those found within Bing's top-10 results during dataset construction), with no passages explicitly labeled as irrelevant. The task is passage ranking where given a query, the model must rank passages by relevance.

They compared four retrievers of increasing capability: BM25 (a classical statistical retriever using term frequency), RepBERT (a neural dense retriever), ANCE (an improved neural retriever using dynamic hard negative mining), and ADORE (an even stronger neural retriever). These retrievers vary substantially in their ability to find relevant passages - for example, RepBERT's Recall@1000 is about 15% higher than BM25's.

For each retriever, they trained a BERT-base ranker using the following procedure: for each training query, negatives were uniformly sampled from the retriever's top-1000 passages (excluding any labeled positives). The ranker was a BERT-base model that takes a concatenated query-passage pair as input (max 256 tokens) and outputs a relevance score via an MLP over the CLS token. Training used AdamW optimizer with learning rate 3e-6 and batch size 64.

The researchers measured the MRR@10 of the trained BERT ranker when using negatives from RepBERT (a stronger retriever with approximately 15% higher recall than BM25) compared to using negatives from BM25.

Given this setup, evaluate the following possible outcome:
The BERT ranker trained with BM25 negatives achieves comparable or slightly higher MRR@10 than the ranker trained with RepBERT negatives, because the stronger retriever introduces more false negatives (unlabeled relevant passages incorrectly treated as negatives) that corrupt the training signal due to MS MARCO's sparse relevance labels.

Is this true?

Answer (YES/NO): NO